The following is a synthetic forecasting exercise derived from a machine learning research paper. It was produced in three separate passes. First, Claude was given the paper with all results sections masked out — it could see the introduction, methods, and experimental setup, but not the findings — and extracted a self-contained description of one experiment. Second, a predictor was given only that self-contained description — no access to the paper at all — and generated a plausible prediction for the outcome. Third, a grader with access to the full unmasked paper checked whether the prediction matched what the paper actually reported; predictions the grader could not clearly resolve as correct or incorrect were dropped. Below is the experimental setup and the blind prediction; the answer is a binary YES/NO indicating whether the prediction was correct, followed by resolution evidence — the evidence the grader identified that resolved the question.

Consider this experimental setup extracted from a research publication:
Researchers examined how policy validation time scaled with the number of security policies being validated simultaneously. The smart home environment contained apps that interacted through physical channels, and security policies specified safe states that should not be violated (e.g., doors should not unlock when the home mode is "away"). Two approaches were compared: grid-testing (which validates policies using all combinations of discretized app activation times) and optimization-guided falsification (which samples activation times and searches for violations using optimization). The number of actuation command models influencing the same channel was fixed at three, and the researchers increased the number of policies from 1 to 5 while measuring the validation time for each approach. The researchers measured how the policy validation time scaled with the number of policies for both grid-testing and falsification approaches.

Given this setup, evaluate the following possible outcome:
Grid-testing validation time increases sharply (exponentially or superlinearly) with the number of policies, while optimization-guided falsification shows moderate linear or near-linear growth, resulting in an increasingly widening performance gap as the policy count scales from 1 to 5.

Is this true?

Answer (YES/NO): NO